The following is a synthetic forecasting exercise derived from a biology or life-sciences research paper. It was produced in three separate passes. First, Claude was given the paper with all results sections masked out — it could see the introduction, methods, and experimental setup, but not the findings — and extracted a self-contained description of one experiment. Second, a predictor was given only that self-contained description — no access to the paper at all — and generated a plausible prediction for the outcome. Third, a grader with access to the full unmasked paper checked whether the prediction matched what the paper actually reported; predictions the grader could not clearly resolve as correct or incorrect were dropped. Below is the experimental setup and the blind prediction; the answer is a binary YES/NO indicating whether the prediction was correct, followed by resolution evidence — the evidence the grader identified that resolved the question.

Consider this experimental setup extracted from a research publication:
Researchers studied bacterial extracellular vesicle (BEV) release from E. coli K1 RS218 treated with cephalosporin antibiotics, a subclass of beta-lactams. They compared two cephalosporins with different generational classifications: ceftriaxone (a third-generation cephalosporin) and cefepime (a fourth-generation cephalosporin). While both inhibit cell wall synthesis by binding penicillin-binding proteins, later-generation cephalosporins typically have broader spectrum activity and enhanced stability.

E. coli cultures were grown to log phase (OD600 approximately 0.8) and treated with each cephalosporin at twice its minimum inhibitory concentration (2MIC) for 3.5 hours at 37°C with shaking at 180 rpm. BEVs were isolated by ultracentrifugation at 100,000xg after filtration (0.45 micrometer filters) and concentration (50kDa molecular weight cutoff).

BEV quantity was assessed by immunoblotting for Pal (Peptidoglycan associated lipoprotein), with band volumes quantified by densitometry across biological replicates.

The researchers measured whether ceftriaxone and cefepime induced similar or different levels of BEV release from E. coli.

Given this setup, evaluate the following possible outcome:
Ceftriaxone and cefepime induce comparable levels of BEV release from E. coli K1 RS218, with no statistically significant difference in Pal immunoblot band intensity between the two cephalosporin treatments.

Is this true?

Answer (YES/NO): NO